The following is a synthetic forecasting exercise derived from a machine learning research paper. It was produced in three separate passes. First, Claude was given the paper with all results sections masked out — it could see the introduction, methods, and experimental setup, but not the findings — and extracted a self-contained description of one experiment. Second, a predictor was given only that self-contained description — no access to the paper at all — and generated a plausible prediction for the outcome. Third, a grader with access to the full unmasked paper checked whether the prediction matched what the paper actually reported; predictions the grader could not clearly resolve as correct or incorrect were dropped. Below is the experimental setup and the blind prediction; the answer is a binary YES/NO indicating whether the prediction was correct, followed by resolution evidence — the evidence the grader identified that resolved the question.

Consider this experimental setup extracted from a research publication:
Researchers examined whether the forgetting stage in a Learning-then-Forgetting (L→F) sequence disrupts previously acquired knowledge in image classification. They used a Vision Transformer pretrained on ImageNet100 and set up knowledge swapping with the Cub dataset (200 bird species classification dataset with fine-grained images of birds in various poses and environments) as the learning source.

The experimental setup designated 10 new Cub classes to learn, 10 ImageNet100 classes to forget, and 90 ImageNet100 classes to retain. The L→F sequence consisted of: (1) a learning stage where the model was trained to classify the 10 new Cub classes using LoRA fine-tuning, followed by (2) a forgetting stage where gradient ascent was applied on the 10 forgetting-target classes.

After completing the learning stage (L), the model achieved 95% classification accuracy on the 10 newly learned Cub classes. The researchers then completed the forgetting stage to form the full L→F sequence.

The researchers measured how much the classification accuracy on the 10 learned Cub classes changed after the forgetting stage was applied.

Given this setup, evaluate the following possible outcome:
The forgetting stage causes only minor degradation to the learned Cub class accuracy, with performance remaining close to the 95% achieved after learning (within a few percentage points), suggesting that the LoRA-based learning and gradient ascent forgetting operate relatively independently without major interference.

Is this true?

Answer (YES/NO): YES